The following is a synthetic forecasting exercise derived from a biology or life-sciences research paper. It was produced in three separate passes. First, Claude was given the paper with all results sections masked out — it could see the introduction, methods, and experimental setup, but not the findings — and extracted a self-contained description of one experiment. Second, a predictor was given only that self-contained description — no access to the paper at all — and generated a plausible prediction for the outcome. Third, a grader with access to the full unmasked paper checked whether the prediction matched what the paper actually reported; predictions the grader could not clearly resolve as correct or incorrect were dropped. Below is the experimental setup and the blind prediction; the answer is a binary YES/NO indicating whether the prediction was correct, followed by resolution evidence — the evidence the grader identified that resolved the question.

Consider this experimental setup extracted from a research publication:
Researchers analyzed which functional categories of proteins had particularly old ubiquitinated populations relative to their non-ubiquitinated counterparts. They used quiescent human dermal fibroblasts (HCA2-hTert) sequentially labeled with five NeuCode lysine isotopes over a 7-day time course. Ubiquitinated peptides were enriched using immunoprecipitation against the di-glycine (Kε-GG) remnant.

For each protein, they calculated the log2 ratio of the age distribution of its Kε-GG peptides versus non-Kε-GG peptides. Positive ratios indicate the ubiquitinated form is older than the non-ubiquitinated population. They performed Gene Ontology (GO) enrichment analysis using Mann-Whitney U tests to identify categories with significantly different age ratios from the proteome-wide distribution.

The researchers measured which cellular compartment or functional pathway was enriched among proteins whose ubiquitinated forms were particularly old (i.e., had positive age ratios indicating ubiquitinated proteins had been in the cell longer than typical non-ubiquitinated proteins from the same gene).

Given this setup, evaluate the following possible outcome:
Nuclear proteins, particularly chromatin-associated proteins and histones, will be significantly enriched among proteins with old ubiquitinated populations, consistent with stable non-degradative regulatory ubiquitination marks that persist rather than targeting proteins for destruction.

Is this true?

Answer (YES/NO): NO